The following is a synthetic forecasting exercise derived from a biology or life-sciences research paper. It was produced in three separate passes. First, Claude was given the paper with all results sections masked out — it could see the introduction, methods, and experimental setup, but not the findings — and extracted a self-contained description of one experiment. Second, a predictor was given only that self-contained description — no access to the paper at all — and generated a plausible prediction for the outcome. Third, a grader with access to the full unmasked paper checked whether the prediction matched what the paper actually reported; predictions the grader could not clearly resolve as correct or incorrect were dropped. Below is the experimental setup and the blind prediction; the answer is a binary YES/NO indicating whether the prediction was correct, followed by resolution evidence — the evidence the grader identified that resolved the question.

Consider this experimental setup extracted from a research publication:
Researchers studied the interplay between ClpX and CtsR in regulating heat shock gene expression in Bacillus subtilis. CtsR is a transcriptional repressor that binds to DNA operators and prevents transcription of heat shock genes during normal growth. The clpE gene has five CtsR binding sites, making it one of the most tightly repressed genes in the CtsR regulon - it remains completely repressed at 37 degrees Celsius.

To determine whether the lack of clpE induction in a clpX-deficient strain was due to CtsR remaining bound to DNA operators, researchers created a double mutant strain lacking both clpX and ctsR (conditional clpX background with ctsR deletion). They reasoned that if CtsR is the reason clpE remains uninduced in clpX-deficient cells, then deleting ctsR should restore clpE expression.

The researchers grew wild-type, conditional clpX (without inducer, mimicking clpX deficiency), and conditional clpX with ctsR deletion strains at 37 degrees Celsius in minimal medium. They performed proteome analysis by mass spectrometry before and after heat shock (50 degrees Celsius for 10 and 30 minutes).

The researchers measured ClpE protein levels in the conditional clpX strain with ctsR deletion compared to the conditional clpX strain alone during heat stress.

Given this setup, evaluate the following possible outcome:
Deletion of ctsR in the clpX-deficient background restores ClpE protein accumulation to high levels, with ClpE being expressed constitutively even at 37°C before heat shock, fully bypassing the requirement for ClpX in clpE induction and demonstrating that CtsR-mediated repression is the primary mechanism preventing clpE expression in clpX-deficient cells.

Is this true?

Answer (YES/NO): NO